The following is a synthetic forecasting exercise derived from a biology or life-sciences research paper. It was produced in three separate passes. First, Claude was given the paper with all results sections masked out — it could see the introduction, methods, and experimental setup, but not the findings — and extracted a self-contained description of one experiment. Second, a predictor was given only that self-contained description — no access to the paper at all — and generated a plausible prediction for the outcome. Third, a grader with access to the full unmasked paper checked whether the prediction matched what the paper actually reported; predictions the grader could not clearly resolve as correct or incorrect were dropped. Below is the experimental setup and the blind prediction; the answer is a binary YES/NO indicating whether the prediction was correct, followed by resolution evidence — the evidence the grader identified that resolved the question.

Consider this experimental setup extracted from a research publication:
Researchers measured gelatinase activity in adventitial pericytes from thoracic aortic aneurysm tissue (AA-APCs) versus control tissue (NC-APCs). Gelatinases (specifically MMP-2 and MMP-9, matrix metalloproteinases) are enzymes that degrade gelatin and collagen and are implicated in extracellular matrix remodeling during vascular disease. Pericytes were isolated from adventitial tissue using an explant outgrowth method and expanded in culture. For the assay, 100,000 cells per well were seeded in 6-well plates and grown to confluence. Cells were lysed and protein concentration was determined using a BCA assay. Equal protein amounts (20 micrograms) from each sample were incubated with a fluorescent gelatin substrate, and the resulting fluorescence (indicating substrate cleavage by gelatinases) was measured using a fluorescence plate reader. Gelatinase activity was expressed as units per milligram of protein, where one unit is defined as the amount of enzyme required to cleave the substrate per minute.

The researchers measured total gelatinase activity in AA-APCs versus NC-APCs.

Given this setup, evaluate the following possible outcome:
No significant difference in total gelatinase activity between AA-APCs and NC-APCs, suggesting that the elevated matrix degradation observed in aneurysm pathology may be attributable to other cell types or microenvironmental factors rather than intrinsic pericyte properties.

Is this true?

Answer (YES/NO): NO